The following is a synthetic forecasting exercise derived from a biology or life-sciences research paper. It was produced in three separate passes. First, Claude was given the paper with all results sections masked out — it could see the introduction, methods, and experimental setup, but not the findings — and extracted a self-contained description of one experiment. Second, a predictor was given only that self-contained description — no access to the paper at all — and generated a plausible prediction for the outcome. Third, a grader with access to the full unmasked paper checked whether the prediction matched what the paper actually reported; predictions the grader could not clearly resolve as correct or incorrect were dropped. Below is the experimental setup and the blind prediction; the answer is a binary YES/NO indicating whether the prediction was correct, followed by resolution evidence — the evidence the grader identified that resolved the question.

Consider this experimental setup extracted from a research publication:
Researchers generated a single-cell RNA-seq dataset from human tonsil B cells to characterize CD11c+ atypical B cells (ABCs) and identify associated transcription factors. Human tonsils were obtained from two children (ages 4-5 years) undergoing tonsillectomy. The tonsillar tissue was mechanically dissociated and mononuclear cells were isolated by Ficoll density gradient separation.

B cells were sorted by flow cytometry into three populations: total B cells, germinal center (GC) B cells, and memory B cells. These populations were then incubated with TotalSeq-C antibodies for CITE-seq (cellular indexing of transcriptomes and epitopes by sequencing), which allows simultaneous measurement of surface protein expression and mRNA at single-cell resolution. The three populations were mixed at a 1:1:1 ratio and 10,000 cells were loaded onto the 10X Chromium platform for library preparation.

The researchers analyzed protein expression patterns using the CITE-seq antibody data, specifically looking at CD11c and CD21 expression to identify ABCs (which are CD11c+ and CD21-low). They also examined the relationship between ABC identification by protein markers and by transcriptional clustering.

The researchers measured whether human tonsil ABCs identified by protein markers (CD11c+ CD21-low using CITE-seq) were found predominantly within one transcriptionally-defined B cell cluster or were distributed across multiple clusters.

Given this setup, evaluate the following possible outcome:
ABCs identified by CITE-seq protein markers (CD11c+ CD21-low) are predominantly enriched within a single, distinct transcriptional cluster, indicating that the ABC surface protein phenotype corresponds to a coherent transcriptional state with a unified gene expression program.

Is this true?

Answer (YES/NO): YES